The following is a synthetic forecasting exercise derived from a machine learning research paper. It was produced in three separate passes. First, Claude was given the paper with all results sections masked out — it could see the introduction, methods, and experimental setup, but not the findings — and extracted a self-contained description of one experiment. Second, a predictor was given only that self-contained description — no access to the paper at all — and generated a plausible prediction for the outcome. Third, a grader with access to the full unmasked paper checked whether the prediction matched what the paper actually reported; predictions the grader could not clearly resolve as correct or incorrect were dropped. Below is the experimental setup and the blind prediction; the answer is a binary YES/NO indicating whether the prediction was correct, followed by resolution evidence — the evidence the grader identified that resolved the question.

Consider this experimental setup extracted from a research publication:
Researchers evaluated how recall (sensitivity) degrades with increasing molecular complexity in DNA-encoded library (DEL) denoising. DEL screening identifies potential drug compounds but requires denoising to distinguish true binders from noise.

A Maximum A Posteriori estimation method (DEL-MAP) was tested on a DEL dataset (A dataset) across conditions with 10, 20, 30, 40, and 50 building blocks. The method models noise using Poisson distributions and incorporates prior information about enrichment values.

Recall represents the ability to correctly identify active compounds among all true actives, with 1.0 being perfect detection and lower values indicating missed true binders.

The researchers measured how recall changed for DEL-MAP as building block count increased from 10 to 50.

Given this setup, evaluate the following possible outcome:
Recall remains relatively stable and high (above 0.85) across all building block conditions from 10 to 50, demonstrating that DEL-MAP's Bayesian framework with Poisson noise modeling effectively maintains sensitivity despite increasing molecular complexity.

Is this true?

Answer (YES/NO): NO